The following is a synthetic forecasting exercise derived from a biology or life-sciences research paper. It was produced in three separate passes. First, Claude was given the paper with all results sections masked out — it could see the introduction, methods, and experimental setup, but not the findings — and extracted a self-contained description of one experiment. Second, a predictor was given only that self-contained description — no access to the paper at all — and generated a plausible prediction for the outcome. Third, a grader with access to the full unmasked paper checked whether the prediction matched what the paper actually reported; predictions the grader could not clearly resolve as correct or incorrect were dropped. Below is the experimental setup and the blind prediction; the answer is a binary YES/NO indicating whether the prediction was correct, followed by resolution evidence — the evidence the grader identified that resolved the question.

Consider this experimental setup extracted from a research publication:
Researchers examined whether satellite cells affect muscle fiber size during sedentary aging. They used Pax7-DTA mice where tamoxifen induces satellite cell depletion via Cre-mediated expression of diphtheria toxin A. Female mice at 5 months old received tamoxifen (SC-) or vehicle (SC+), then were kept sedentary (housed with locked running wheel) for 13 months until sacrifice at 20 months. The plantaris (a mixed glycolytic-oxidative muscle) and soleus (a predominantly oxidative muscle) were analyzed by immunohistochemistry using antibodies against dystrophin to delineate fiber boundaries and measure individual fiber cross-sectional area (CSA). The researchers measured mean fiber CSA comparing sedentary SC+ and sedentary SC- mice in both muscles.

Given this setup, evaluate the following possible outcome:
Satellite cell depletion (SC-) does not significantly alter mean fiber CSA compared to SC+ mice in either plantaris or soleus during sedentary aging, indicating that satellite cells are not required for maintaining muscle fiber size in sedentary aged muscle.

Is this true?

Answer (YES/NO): YES